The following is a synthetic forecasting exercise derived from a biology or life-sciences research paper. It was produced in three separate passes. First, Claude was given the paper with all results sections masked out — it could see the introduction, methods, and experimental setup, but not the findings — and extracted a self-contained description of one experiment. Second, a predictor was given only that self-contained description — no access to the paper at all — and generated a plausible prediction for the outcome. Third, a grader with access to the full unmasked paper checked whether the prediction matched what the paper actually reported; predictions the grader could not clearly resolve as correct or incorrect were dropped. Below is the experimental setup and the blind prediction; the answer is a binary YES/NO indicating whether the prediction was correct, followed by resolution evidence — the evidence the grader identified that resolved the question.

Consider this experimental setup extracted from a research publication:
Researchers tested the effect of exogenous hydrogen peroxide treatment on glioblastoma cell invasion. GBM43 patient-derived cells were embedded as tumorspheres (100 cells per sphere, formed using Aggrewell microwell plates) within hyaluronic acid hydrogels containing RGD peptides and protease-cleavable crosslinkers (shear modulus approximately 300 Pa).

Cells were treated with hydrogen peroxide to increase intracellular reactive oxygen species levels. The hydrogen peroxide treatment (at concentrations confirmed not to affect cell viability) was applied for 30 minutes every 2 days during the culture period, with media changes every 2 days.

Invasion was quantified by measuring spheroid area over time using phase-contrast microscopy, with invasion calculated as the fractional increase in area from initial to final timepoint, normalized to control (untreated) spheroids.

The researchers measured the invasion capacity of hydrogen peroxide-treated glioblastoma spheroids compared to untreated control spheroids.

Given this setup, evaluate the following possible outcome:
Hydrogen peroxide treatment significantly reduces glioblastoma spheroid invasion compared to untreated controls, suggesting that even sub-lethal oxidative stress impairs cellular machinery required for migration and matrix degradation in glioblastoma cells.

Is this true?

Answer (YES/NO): NO